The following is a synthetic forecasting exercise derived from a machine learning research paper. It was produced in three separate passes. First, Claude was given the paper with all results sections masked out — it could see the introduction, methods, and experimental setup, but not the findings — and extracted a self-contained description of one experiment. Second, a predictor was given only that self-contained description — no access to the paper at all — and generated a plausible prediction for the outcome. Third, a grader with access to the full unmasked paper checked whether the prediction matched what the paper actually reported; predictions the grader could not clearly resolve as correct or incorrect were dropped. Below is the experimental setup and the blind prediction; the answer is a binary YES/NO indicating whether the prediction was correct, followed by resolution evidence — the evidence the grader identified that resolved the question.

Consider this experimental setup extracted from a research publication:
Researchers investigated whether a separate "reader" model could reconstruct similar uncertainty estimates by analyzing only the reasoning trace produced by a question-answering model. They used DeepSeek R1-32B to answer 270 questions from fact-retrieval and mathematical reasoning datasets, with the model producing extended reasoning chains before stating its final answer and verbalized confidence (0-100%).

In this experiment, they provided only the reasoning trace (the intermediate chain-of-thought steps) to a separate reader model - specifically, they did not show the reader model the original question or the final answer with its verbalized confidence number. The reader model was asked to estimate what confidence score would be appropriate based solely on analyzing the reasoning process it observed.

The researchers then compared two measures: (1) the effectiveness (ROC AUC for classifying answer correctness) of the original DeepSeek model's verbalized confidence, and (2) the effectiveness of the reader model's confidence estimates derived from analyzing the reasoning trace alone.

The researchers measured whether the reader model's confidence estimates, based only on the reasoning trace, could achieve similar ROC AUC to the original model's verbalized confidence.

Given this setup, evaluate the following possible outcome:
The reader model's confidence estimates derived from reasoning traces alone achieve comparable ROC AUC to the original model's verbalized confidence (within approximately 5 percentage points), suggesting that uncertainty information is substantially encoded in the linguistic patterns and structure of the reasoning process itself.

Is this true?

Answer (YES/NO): YES